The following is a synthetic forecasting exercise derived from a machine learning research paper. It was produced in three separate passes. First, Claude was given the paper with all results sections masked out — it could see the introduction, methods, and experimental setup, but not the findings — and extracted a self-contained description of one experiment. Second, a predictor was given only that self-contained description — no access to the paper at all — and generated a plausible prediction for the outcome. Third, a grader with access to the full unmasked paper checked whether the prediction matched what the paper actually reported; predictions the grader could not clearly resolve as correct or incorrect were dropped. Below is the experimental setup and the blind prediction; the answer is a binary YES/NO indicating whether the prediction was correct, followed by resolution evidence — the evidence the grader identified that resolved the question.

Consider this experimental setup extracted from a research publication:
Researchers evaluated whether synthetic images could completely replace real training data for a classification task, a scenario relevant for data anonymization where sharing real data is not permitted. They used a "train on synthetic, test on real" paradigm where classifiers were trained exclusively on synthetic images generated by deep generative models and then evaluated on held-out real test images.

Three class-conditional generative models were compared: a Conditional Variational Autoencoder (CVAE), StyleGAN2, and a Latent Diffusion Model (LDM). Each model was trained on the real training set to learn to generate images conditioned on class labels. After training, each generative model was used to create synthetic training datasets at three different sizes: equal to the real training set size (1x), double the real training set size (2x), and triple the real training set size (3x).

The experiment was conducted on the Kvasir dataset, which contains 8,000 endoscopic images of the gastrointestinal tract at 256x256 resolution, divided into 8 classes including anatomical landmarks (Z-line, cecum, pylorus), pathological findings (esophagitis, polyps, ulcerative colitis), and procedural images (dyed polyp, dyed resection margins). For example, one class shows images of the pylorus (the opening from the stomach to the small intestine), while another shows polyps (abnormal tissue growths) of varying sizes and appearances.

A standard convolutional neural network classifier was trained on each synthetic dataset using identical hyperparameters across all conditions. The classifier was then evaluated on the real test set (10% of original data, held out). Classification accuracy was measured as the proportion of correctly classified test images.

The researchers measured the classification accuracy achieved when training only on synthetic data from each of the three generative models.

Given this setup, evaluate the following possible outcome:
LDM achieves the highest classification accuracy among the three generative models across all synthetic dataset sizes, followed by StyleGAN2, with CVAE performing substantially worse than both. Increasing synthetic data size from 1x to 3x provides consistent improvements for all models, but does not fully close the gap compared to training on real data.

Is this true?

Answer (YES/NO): NO